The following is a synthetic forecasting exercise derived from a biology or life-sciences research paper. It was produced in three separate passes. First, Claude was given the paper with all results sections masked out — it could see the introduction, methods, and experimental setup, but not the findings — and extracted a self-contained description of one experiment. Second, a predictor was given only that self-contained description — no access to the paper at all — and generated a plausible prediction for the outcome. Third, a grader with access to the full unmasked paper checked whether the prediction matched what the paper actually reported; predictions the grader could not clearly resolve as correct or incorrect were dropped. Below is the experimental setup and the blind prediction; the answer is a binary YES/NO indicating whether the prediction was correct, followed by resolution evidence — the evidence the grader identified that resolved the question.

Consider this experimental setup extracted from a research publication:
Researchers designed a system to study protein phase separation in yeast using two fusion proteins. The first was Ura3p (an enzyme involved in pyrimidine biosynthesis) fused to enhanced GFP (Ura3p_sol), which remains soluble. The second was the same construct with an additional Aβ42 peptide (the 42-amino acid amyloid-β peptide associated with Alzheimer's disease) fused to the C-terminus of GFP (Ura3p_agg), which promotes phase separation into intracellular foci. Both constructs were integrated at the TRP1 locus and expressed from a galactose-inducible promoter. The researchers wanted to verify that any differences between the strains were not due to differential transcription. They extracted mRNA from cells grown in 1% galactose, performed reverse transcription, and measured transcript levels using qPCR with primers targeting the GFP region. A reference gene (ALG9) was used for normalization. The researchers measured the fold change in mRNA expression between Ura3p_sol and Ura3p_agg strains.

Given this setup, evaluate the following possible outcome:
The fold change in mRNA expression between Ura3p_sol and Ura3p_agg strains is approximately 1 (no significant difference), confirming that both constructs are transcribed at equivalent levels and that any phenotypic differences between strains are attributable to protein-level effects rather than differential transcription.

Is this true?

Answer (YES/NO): YES